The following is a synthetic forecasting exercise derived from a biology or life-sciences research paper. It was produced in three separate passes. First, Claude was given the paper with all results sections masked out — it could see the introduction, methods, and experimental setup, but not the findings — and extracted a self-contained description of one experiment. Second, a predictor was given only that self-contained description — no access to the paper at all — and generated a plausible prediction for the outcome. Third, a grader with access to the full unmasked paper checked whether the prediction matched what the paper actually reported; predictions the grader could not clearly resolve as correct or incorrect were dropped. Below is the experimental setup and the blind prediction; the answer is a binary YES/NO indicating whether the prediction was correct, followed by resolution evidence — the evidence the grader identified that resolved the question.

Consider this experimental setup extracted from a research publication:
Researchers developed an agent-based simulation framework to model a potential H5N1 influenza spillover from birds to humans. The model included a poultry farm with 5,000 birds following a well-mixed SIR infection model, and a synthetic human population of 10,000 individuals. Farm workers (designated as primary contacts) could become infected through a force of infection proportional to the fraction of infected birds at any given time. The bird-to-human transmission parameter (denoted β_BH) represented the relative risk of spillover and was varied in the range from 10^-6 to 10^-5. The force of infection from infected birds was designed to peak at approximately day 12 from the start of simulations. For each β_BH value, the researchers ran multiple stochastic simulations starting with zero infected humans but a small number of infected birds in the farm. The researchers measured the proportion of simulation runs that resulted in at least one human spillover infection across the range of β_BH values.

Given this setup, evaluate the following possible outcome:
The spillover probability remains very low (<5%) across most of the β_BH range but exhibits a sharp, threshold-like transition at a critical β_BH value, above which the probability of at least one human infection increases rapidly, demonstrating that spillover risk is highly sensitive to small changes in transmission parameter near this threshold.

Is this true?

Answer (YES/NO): NO